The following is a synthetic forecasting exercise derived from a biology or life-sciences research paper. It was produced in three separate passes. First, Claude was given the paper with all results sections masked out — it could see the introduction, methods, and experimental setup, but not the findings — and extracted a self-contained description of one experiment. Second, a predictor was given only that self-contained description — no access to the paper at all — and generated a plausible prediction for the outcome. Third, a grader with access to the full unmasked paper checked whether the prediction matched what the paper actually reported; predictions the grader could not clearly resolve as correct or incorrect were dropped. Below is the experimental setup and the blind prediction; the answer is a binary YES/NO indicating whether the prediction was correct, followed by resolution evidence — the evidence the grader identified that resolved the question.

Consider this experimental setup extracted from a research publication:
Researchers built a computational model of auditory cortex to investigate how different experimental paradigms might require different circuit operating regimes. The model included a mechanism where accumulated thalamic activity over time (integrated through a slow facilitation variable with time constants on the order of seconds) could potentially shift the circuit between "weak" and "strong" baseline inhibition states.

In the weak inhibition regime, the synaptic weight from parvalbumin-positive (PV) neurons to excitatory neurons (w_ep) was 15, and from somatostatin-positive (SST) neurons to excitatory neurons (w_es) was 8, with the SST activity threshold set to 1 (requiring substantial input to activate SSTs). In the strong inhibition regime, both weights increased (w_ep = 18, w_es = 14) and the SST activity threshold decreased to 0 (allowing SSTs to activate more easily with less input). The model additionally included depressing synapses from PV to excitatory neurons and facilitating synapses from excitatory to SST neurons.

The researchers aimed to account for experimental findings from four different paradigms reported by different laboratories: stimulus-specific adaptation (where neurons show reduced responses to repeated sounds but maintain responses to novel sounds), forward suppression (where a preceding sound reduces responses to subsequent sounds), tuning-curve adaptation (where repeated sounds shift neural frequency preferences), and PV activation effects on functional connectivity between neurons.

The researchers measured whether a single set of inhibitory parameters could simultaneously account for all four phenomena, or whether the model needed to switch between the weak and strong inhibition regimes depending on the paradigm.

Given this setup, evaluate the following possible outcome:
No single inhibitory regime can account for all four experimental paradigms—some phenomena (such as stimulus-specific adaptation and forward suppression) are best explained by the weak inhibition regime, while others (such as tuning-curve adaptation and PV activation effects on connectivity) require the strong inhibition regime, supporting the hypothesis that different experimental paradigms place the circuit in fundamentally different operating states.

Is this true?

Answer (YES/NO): YES